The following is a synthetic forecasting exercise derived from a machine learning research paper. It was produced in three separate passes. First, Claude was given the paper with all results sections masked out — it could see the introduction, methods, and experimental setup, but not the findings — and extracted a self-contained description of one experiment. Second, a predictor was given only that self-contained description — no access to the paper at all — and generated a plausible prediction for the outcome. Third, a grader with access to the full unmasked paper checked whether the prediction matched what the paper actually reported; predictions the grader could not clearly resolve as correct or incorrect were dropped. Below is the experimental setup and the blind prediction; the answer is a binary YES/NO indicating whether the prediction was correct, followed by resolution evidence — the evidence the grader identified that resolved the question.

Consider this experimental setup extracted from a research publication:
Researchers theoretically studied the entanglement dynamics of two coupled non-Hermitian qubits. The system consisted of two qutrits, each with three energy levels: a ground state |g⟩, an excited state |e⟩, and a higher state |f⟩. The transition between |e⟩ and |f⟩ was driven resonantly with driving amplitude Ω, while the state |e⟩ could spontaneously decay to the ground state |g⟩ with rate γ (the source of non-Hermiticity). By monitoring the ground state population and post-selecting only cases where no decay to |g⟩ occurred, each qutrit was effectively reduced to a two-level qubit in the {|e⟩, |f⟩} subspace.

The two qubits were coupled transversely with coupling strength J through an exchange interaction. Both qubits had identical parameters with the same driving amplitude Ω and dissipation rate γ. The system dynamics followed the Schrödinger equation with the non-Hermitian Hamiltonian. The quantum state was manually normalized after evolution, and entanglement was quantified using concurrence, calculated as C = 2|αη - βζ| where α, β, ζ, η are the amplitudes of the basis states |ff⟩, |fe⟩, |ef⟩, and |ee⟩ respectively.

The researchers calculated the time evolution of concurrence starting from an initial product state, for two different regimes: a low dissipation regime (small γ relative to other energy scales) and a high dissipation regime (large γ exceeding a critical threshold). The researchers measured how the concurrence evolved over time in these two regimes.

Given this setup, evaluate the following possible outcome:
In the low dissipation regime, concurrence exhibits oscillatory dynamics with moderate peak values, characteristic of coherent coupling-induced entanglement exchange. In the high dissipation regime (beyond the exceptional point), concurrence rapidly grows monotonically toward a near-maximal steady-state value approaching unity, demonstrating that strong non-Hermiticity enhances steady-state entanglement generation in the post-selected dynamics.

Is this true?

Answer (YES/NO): NO